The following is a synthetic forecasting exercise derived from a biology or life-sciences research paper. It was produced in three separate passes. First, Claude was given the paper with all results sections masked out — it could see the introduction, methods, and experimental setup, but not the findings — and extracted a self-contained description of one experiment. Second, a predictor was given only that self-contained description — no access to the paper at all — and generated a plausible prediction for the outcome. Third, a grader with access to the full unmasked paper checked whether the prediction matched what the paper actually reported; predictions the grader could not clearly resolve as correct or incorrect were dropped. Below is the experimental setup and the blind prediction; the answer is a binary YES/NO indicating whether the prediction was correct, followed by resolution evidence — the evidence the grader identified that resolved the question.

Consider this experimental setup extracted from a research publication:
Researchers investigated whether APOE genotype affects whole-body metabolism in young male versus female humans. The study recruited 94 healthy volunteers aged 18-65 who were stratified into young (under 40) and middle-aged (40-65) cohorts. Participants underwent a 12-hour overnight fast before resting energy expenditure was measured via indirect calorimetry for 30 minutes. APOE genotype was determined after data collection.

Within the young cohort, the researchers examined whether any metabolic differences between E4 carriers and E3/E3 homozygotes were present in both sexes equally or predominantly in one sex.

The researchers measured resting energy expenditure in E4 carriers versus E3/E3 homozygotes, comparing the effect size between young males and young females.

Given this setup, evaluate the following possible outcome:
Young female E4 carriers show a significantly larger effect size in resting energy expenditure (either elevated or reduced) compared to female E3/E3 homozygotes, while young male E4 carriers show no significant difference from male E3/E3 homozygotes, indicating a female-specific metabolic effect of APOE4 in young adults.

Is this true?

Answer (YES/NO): YES